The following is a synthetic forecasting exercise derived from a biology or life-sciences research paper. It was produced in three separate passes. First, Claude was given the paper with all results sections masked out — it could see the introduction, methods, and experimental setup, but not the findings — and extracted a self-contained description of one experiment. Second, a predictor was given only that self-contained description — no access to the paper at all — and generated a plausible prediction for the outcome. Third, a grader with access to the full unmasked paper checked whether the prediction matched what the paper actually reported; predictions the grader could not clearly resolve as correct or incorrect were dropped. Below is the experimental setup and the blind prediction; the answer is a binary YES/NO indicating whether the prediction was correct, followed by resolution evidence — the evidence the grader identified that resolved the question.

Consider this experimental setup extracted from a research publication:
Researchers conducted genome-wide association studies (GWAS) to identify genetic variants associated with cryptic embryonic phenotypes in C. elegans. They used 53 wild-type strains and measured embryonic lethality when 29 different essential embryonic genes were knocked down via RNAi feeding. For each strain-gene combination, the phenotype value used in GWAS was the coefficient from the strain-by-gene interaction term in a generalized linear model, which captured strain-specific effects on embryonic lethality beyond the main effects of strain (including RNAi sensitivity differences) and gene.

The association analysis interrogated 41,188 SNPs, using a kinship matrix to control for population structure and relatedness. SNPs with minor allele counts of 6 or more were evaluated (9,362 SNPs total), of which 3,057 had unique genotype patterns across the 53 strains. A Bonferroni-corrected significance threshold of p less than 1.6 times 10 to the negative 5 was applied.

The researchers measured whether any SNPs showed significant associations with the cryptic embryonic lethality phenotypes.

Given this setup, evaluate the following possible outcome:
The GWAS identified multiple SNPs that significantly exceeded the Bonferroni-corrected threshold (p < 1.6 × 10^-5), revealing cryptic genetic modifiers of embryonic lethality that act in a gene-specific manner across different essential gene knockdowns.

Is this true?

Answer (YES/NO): YES